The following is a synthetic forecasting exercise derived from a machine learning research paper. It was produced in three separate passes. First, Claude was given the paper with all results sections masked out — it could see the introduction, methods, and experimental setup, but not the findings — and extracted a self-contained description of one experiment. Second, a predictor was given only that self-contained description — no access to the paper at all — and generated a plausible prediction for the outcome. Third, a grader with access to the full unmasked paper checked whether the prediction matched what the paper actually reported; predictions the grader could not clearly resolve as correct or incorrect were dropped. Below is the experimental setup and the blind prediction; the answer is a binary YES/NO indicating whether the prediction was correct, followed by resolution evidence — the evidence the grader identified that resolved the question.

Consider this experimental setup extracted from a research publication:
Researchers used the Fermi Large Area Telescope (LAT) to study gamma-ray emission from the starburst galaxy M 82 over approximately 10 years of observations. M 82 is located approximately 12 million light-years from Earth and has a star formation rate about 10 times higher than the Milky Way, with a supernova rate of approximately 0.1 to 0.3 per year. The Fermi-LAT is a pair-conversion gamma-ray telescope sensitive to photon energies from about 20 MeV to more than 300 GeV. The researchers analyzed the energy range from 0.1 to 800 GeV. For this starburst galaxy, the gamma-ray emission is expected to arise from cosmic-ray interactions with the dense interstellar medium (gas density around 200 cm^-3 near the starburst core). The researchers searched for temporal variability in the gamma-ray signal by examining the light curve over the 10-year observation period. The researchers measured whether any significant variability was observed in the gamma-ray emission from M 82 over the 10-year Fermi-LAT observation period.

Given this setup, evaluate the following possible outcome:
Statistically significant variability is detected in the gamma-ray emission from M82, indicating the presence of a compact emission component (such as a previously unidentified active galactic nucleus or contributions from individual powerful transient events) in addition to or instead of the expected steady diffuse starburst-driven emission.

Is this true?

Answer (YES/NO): NO